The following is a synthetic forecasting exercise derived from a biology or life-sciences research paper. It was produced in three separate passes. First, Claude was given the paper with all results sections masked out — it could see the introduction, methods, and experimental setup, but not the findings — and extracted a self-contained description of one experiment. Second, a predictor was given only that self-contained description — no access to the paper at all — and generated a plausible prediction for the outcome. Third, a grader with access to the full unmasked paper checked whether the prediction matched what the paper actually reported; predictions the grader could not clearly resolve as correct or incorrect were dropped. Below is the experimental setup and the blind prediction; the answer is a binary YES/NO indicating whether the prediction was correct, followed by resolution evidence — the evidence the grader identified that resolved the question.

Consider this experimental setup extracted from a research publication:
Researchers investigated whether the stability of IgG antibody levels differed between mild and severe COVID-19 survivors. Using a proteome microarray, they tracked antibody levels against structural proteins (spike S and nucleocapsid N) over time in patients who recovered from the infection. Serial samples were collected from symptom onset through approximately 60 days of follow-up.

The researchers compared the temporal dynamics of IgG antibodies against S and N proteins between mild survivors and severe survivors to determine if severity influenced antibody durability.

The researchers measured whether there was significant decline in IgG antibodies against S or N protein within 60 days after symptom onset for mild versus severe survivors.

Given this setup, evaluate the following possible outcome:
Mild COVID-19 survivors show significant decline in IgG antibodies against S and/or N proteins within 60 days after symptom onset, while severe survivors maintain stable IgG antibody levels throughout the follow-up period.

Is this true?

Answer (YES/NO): NO